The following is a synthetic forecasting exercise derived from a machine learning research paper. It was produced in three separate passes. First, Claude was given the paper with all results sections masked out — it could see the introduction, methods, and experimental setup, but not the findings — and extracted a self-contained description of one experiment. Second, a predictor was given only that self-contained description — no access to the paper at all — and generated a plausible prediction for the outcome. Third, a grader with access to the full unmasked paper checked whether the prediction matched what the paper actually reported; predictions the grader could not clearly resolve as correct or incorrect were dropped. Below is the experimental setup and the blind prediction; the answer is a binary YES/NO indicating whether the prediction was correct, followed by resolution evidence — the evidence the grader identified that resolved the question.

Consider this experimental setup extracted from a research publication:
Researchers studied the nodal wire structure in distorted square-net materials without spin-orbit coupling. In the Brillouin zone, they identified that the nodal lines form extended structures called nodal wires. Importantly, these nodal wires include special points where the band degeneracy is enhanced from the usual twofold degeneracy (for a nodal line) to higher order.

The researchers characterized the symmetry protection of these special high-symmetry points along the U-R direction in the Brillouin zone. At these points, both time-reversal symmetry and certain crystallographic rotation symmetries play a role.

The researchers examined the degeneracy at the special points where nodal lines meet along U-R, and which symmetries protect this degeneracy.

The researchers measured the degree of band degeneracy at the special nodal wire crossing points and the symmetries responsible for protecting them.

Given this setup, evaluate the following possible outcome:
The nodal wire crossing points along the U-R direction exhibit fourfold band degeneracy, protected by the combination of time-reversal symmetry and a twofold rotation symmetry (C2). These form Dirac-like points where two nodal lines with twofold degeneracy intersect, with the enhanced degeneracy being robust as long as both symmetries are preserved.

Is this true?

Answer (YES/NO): NO